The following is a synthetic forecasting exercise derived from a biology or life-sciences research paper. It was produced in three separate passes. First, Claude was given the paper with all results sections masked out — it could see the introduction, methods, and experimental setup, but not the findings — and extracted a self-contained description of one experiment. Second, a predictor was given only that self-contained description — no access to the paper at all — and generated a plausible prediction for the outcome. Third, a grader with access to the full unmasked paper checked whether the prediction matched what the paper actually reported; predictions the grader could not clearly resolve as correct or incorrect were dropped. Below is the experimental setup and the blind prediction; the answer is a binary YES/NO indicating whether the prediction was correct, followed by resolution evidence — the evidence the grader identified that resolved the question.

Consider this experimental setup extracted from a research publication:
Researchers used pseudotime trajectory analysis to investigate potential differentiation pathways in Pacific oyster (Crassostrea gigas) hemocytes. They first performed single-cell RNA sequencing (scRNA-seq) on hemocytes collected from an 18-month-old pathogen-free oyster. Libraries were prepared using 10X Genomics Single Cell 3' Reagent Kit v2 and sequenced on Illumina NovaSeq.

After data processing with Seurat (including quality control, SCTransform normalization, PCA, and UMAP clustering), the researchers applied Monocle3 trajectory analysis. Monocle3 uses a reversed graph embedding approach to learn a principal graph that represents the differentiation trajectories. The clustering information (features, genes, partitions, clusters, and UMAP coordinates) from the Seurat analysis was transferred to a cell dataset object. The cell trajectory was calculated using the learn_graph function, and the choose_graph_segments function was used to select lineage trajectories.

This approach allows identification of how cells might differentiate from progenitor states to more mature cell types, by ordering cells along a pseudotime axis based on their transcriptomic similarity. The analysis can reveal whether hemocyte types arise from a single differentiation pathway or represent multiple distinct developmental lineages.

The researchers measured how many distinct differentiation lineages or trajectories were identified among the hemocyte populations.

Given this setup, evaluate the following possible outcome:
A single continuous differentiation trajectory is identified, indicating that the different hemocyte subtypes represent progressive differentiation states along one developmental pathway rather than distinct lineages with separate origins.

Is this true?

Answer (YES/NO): NO